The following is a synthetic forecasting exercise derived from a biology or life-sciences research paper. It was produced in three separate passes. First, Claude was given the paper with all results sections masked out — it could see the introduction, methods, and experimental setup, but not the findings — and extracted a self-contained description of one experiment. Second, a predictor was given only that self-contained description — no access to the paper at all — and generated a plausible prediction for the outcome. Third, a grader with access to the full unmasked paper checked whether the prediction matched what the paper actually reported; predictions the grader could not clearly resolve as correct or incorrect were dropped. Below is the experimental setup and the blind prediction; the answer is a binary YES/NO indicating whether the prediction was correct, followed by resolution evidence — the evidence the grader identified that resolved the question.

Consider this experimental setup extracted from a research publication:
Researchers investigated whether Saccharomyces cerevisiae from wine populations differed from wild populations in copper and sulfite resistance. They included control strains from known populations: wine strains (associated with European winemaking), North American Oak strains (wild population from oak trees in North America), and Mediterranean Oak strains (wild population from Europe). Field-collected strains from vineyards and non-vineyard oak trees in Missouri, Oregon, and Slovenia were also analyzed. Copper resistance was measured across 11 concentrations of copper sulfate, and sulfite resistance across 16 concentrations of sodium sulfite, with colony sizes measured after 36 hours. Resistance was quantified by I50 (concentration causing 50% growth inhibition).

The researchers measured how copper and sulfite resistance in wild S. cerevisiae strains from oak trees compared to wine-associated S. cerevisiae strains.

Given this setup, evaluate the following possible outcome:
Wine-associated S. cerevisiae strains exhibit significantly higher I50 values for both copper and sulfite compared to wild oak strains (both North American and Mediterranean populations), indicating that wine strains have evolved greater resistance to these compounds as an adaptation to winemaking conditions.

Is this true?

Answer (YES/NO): YES